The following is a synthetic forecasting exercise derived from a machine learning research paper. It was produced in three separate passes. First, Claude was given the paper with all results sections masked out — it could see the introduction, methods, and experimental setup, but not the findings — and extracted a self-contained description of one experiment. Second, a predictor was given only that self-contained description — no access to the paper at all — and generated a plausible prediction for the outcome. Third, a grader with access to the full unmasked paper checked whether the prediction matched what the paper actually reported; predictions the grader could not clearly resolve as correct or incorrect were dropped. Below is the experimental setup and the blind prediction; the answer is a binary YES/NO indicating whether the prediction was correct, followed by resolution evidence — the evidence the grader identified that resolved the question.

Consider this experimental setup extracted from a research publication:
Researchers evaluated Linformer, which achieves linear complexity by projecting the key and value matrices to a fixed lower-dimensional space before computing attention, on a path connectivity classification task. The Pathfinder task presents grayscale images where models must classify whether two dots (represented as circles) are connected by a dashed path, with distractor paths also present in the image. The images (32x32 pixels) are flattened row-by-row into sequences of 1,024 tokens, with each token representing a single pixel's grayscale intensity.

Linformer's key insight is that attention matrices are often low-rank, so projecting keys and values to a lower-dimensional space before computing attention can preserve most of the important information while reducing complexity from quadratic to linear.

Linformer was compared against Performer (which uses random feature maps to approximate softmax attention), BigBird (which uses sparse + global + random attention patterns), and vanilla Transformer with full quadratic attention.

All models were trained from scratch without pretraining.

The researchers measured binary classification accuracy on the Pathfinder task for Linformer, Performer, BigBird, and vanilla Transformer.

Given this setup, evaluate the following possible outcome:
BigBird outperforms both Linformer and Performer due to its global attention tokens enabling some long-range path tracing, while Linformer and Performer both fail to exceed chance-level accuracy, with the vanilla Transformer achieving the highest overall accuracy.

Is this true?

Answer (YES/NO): NO